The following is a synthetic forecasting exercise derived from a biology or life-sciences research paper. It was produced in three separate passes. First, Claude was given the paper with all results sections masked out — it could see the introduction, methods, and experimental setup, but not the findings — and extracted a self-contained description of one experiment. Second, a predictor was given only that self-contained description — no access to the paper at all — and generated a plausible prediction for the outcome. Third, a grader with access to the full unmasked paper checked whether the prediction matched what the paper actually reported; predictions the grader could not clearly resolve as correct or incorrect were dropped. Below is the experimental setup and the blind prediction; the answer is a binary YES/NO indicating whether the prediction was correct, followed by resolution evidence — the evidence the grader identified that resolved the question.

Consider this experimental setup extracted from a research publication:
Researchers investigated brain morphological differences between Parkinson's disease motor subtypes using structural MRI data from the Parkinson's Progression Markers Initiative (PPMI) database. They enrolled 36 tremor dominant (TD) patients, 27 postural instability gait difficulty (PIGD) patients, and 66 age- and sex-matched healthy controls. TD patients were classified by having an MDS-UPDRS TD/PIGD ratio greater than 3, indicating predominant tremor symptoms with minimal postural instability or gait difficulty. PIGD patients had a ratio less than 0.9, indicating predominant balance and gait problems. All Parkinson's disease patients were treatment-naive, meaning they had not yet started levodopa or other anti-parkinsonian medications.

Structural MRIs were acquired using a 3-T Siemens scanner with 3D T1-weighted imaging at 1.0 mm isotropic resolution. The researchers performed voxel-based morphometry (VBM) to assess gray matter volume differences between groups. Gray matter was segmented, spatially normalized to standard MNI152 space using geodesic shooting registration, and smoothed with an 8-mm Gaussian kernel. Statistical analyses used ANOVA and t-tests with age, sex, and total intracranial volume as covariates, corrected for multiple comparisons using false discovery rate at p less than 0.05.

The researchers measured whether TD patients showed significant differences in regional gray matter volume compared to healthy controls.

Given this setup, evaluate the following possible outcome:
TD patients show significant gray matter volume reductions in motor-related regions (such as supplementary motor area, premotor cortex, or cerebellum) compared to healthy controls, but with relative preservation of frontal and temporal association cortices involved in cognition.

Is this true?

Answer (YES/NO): NO